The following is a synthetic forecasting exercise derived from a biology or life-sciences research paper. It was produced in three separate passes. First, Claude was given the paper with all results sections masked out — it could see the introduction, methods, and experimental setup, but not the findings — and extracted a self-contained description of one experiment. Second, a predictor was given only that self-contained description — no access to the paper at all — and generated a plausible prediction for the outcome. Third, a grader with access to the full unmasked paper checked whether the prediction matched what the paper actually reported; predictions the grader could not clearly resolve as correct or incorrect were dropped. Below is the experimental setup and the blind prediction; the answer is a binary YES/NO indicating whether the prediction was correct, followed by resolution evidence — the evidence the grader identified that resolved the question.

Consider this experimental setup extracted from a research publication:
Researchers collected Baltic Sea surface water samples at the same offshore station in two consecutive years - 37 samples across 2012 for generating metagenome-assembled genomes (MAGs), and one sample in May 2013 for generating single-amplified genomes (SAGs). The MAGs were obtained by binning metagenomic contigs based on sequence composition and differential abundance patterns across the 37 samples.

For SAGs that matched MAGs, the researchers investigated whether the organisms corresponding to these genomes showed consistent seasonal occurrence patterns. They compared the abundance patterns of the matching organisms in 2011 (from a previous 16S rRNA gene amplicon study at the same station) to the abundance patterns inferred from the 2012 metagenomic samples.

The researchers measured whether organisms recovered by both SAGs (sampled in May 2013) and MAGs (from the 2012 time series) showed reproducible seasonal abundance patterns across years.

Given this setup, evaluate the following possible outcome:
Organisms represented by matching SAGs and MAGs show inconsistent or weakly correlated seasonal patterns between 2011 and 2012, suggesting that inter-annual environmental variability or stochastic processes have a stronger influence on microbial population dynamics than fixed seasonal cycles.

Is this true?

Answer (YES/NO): NO